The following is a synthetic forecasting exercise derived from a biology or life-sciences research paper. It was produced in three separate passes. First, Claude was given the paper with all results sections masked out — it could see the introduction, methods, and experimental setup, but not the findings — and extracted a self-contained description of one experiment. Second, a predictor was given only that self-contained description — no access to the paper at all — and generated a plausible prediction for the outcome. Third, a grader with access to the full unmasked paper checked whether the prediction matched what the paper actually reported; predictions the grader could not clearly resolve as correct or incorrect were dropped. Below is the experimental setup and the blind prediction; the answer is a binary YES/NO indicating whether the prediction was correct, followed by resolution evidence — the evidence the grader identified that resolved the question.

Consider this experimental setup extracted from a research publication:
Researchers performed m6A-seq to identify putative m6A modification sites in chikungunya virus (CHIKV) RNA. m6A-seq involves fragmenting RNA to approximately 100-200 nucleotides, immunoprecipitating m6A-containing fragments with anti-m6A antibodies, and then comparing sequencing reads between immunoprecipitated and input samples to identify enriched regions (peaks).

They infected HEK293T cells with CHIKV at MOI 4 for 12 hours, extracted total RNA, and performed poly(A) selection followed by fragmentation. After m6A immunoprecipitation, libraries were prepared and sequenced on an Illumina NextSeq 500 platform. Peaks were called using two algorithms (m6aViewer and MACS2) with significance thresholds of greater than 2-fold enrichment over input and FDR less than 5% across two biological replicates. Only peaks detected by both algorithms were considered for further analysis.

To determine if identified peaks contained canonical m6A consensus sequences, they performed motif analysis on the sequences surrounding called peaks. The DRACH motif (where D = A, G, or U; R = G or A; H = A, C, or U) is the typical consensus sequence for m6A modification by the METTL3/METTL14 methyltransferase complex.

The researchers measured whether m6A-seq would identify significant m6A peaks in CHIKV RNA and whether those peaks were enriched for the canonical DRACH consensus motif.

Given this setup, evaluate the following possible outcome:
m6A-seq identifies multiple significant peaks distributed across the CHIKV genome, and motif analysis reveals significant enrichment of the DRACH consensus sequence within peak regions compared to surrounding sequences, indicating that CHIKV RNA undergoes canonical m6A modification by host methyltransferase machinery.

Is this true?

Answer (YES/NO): NO